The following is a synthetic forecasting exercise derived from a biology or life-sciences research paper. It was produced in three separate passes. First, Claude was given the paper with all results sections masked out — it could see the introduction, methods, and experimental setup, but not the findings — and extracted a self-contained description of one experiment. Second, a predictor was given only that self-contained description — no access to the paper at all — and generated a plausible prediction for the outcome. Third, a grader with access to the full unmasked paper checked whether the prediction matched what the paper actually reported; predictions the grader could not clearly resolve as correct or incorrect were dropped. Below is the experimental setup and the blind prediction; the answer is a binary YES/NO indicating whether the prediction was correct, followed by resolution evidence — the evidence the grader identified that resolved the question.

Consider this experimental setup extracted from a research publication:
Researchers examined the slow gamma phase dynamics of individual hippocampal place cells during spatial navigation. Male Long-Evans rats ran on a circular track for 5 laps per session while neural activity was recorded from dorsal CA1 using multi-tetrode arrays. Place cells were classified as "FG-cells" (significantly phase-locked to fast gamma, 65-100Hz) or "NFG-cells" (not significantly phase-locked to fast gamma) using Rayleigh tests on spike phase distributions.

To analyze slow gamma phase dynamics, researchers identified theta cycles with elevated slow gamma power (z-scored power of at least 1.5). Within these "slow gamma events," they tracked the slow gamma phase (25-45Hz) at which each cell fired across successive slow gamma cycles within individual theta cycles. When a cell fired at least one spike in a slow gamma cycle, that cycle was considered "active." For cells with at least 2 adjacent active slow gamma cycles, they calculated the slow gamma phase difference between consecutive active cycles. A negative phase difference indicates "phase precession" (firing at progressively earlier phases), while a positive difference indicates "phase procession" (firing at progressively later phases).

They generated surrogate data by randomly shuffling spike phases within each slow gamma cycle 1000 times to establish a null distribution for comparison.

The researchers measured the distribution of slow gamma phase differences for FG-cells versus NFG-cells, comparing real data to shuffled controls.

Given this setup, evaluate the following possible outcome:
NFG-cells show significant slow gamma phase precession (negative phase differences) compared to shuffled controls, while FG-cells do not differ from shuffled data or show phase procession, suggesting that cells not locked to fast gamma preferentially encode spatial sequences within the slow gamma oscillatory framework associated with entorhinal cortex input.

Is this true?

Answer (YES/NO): NO